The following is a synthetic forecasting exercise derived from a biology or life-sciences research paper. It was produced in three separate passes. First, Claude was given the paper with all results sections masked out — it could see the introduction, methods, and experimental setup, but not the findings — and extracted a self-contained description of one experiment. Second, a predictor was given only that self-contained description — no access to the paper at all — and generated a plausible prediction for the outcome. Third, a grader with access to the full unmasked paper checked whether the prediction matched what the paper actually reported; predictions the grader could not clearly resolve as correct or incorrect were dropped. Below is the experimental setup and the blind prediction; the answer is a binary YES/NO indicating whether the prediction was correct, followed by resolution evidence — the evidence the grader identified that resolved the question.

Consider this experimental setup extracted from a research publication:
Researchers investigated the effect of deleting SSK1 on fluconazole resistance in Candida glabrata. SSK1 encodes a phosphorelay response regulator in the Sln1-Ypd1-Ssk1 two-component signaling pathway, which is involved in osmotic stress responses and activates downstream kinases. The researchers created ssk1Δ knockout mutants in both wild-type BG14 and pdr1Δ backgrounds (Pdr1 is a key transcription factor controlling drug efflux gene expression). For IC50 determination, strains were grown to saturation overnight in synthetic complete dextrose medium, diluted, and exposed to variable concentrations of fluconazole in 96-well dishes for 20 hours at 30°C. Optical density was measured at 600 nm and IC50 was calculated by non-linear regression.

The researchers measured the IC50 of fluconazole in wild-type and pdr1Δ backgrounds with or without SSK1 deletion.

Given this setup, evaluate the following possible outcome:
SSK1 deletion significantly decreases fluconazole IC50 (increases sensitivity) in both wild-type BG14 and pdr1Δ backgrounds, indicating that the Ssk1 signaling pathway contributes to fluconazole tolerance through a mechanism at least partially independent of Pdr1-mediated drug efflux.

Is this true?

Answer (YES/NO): NO